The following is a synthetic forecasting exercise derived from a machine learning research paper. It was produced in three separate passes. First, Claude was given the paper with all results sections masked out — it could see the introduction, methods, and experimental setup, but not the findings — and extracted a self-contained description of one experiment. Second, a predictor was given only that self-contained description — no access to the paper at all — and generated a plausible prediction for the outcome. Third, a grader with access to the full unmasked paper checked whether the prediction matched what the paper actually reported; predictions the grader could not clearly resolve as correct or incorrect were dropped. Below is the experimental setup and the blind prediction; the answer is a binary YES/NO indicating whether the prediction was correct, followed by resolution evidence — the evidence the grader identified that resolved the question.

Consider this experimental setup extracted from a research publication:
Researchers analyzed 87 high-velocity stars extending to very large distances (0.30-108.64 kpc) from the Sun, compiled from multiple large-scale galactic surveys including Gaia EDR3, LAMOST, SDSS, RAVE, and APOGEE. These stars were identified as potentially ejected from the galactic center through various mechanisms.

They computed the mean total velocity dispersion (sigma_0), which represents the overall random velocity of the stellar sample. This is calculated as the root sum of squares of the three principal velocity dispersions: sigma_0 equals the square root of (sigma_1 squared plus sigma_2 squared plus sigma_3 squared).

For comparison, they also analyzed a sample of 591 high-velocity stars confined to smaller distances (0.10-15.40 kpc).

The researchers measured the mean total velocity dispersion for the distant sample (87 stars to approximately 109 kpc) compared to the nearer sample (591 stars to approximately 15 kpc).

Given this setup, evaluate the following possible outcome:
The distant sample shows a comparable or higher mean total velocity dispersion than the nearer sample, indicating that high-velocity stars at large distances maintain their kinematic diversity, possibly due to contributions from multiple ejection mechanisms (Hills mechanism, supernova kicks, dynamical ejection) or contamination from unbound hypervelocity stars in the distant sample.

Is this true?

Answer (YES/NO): YES